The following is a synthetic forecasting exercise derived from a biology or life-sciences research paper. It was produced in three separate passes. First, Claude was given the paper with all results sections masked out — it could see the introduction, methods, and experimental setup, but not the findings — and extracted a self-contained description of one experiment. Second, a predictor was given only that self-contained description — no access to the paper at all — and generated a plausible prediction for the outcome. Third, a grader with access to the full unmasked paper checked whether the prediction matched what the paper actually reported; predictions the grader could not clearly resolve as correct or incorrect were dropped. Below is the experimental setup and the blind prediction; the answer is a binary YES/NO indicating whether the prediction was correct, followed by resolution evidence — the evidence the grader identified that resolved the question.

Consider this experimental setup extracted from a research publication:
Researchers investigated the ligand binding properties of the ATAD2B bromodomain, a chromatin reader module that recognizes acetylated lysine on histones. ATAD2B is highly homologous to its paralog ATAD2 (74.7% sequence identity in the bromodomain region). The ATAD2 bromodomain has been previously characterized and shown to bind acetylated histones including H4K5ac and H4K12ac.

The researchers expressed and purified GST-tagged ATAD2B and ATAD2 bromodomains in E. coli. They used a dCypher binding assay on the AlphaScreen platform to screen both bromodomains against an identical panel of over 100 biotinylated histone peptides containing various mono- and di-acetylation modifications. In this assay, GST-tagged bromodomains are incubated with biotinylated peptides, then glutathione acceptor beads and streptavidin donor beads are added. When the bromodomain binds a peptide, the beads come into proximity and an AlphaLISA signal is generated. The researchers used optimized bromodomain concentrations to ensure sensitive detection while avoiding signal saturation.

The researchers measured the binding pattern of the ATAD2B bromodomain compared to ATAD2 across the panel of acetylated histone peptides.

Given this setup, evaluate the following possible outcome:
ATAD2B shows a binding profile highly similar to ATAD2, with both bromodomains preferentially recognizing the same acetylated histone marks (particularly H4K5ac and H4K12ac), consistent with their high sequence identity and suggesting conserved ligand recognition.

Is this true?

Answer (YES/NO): NO